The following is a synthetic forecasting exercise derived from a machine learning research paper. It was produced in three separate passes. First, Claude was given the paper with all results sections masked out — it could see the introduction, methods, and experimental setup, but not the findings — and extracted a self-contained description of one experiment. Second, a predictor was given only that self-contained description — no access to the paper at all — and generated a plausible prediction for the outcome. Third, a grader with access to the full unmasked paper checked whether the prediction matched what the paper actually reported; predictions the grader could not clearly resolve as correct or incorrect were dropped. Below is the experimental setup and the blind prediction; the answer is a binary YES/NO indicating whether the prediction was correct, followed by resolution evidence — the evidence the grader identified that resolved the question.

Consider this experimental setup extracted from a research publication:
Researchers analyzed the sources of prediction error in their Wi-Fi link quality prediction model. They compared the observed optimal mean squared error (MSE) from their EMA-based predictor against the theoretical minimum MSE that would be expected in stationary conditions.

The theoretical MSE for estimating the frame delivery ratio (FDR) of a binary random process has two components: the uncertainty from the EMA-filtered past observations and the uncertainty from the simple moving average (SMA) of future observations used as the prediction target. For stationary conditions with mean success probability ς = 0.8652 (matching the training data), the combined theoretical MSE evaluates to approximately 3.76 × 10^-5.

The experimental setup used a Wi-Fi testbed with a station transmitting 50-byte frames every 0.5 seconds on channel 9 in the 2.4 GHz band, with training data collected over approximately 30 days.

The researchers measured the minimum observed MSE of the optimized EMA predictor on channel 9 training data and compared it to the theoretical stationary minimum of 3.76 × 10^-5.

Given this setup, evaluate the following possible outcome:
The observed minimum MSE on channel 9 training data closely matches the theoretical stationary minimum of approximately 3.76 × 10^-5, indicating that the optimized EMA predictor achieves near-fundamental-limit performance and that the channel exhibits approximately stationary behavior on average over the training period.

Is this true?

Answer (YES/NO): NO